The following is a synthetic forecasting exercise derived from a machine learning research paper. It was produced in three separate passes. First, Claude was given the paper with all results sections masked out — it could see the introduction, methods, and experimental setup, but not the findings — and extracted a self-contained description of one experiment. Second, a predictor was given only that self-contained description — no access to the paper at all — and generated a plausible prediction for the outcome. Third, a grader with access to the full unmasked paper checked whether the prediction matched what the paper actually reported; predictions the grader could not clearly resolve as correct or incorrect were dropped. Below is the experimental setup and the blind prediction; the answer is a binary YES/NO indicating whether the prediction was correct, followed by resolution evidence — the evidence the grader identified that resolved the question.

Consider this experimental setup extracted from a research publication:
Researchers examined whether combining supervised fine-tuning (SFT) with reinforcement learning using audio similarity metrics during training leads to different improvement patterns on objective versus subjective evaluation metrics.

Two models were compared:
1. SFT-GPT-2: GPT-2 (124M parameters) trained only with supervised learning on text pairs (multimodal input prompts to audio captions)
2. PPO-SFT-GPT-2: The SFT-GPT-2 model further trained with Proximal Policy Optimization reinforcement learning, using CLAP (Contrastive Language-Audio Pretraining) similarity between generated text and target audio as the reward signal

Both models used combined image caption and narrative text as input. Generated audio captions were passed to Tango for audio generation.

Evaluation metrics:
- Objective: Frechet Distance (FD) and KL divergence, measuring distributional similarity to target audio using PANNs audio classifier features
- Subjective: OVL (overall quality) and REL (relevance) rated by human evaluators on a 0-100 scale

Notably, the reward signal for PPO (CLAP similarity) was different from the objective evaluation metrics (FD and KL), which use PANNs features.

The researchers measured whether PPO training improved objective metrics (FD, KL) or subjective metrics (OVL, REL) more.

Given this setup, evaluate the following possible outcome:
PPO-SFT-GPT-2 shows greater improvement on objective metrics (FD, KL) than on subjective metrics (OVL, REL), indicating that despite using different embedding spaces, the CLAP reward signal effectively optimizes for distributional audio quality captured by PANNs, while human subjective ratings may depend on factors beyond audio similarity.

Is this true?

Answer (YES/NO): NO